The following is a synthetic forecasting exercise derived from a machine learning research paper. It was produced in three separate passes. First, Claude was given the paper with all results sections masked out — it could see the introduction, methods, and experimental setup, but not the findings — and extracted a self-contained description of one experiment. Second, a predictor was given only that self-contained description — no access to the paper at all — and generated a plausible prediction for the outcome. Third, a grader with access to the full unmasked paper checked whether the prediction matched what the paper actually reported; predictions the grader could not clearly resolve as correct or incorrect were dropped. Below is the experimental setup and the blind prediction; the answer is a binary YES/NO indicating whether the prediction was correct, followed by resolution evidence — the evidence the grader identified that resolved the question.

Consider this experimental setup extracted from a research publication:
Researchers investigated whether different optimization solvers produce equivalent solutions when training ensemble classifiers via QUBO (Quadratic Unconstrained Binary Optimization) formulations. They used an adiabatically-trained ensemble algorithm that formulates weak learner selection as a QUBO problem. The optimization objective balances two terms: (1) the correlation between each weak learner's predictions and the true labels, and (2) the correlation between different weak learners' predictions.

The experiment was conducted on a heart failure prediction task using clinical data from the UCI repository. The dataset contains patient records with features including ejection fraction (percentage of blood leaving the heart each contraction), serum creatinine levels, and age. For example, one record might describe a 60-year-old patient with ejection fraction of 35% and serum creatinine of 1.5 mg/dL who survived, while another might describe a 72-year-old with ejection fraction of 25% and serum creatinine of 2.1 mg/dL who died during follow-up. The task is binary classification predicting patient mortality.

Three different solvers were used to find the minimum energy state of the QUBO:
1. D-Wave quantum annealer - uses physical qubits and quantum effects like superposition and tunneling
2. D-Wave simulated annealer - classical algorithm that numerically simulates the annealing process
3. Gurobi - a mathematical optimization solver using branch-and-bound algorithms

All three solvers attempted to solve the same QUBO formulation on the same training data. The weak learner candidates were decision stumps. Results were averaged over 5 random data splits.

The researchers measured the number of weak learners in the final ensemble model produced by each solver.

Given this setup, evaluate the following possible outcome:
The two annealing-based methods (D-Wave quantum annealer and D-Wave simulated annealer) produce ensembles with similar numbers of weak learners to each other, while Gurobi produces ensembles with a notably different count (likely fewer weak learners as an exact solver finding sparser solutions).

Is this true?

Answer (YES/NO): NO